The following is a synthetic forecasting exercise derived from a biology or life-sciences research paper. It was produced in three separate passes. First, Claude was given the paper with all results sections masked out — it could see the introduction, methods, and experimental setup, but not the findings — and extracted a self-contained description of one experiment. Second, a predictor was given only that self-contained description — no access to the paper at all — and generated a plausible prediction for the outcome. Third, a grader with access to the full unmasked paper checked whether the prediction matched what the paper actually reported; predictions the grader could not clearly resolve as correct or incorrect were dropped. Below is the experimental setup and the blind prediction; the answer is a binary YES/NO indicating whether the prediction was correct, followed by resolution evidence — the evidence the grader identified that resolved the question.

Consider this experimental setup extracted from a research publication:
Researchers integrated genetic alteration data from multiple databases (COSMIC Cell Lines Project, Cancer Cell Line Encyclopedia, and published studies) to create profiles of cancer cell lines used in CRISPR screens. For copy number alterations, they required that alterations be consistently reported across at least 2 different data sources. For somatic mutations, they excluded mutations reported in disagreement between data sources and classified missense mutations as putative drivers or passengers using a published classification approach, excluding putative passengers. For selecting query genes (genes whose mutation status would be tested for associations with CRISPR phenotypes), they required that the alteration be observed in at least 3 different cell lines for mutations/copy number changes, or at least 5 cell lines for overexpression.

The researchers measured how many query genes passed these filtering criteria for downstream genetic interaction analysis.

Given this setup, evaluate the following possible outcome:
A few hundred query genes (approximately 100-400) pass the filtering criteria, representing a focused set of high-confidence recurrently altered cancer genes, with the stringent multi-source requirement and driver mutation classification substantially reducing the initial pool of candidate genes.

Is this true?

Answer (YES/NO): YES